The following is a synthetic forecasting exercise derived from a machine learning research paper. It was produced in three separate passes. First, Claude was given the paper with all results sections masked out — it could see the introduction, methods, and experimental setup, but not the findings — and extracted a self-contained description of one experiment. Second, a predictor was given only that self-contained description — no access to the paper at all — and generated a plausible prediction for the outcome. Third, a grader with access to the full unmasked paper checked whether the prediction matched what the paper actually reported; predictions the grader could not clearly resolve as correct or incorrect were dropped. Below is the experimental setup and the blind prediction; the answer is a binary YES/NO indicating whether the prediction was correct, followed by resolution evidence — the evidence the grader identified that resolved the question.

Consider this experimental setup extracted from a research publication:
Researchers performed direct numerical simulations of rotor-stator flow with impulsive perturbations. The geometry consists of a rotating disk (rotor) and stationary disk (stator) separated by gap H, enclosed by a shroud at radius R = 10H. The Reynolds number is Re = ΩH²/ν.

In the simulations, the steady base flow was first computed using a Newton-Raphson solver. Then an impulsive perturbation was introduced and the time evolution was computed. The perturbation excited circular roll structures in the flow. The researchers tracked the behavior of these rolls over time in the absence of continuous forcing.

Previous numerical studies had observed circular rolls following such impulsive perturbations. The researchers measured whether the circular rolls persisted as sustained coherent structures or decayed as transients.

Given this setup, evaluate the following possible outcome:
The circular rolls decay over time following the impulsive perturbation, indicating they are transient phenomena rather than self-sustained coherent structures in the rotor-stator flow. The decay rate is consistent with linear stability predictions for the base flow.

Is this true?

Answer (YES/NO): NO